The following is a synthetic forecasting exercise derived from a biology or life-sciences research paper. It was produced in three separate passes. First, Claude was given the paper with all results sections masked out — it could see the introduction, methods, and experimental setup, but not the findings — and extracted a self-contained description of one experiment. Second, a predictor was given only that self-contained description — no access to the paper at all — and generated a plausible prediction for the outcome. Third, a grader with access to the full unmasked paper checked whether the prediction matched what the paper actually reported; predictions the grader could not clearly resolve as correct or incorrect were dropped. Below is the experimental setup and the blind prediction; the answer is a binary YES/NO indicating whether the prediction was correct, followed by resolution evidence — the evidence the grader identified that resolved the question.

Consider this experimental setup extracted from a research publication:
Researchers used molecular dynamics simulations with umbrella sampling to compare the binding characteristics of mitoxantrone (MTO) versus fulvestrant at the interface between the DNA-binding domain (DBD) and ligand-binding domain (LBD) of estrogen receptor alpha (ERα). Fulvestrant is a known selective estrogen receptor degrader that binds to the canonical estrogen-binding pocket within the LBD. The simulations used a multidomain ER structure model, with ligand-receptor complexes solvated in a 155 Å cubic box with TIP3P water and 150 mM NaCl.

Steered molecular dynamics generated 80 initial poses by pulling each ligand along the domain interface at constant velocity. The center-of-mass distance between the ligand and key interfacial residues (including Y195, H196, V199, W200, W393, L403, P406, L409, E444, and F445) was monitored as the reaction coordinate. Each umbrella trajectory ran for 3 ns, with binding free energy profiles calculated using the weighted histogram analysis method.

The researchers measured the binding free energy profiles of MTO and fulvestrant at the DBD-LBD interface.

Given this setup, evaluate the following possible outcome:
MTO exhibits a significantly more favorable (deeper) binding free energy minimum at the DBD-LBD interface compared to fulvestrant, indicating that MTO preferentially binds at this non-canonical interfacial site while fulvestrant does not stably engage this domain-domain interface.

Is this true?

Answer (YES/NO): YES